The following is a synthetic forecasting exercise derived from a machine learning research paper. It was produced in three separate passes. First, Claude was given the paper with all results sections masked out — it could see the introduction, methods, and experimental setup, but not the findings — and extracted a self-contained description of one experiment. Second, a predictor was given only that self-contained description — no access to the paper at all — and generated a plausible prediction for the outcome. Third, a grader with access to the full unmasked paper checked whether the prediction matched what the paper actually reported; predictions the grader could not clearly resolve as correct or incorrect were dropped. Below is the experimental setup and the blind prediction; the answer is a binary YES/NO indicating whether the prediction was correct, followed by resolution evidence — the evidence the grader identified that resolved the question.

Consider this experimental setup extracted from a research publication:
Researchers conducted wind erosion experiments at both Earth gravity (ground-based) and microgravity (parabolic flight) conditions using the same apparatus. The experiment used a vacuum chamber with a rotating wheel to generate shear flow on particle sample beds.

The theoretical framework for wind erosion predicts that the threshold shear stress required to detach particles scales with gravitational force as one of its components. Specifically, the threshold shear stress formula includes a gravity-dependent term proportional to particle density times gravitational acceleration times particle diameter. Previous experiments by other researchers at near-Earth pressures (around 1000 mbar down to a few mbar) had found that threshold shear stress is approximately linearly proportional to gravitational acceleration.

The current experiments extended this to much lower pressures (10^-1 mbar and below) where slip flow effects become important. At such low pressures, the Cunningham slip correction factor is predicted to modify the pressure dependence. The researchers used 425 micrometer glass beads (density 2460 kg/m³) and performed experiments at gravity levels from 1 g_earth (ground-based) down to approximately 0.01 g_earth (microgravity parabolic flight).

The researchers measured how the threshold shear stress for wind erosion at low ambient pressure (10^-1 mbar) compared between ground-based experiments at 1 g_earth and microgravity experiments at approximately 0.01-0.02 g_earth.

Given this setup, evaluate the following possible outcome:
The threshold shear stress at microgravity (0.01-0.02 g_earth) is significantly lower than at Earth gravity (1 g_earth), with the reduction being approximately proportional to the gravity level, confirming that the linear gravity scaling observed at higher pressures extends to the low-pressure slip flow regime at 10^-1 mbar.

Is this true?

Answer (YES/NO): NO